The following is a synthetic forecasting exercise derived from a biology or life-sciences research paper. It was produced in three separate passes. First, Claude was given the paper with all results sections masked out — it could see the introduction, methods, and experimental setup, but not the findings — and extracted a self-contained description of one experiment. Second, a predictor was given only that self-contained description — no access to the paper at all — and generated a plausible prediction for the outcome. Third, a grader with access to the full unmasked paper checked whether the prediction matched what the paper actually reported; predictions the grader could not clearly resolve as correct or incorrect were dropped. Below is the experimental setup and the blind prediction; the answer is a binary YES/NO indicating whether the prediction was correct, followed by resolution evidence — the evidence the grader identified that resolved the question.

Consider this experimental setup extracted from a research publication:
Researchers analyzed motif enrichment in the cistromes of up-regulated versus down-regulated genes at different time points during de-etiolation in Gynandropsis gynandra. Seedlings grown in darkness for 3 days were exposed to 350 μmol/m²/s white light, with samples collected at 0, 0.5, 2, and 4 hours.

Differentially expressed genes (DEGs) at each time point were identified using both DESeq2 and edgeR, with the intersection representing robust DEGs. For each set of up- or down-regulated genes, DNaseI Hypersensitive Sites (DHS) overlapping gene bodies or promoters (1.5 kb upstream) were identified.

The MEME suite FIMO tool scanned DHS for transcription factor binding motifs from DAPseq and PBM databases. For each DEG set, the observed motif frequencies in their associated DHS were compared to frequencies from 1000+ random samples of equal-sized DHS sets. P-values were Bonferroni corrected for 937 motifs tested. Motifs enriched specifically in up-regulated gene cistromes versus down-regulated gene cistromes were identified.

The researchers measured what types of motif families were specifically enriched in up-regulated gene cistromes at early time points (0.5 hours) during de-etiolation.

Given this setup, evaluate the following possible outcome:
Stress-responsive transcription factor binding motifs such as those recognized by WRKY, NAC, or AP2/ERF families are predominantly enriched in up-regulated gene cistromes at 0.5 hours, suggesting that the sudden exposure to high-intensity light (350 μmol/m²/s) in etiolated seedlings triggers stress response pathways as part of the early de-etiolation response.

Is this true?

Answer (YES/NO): NO